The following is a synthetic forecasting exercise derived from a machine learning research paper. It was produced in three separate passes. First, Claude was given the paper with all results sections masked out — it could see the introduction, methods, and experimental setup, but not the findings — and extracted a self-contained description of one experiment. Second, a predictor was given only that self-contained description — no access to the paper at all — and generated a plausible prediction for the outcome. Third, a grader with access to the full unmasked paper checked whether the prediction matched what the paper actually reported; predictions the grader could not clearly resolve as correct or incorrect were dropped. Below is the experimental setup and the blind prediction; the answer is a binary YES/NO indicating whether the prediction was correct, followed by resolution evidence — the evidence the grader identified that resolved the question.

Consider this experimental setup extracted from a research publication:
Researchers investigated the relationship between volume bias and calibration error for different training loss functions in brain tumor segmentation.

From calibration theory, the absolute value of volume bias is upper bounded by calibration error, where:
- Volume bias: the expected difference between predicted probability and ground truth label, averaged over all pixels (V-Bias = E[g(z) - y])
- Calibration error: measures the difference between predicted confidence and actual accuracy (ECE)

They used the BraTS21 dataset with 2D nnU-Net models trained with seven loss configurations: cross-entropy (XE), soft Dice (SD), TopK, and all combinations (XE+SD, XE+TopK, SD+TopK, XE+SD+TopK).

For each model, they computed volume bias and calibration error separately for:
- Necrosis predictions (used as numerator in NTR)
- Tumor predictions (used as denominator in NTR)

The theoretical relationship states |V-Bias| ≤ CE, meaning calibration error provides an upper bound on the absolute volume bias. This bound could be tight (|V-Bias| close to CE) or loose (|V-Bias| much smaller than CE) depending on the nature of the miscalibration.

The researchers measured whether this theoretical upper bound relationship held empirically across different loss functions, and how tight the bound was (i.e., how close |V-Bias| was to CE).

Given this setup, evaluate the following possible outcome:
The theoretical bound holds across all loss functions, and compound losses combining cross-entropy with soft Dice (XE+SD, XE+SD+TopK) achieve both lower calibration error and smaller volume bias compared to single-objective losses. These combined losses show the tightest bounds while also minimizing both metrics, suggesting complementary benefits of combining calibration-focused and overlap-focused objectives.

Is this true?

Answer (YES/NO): NO